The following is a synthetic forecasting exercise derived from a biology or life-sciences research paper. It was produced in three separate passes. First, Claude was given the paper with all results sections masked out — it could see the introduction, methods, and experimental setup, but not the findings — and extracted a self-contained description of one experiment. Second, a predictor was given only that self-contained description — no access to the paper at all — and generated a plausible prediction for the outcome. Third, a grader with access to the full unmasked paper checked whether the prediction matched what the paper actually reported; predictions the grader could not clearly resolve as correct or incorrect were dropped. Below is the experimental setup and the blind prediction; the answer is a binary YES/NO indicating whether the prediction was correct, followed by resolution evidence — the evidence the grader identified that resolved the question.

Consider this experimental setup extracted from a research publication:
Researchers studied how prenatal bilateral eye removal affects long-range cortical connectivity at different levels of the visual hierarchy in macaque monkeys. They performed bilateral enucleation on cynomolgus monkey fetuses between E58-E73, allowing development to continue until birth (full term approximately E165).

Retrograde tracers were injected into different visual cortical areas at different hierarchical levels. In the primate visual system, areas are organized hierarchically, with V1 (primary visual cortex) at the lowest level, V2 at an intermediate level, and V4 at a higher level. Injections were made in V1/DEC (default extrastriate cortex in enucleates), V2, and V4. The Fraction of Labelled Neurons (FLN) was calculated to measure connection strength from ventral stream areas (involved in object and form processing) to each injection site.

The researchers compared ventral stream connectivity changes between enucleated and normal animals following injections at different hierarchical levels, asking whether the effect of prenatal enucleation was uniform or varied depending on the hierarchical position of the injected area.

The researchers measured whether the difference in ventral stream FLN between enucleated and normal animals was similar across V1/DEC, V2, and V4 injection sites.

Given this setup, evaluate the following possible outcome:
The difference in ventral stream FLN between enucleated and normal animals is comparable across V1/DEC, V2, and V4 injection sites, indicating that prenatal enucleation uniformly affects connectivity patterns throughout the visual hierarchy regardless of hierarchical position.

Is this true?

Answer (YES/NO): NO